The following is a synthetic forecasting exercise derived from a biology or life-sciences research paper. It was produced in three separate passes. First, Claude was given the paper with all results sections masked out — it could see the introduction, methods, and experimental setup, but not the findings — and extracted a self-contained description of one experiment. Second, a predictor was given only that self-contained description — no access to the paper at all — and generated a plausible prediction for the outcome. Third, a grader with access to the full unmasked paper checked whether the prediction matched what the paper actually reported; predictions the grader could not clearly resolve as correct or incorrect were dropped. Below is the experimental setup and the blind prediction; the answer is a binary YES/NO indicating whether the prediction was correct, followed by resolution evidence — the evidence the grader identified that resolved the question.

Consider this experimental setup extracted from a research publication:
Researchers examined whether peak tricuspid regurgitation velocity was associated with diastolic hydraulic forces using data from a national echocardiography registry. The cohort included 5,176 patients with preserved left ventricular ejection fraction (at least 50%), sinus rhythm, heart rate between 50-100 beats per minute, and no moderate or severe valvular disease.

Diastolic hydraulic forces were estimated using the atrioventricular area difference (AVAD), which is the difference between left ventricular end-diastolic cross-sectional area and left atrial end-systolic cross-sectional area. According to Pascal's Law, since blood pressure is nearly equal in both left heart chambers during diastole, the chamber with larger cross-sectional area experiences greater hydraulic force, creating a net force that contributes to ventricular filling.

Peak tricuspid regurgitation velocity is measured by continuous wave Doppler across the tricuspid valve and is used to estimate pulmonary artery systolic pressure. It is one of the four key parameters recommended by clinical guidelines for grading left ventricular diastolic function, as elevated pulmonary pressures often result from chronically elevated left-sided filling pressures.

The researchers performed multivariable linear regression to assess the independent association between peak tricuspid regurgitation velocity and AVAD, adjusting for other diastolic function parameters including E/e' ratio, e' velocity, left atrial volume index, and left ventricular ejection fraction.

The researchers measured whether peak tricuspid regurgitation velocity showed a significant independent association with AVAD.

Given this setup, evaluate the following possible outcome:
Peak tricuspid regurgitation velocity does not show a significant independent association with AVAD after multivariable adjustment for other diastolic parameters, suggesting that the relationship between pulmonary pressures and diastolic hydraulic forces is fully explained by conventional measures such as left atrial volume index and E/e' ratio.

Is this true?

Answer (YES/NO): YES